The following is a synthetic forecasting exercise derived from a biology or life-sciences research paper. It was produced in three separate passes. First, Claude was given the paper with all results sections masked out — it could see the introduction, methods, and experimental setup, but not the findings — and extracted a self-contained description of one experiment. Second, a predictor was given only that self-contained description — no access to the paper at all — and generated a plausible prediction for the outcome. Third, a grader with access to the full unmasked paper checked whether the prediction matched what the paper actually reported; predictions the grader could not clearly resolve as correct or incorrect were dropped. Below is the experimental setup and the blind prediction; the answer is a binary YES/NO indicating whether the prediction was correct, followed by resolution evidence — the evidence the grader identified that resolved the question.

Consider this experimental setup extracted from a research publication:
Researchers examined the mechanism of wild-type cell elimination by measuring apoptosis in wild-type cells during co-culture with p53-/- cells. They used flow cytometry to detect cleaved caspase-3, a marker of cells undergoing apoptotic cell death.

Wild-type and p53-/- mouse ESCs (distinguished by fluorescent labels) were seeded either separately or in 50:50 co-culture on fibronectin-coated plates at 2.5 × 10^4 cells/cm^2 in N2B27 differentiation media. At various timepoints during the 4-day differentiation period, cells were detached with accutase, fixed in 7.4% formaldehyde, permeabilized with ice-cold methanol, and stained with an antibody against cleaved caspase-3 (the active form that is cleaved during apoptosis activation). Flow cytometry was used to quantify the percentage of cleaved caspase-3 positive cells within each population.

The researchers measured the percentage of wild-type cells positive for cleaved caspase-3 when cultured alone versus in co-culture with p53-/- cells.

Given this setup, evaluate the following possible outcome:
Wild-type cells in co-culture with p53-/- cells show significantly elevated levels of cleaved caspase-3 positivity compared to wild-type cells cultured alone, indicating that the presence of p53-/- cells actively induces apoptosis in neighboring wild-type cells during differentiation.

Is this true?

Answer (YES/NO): YES